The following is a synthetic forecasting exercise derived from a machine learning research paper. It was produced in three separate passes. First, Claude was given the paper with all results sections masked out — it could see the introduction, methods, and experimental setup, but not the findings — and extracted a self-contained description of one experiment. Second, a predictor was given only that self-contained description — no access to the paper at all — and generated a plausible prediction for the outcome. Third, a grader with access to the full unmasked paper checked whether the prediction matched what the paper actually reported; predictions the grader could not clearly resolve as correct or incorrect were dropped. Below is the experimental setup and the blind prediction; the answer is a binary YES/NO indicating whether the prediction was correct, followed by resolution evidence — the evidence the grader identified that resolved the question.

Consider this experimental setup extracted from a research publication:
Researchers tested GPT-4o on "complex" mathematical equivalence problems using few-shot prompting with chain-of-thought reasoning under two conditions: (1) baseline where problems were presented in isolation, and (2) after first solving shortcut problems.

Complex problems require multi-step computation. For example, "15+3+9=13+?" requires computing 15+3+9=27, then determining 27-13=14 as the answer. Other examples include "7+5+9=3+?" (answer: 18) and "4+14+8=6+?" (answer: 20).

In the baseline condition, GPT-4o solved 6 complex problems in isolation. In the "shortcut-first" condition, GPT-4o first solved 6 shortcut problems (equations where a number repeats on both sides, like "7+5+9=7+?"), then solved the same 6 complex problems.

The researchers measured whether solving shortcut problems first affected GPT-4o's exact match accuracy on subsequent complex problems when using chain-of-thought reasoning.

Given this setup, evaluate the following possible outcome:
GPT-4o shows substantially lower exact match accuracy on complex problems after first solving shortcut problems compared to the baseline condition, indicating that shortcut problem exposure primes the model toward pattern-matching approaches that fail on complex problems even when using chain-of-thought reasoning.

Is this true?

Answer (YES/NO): NO